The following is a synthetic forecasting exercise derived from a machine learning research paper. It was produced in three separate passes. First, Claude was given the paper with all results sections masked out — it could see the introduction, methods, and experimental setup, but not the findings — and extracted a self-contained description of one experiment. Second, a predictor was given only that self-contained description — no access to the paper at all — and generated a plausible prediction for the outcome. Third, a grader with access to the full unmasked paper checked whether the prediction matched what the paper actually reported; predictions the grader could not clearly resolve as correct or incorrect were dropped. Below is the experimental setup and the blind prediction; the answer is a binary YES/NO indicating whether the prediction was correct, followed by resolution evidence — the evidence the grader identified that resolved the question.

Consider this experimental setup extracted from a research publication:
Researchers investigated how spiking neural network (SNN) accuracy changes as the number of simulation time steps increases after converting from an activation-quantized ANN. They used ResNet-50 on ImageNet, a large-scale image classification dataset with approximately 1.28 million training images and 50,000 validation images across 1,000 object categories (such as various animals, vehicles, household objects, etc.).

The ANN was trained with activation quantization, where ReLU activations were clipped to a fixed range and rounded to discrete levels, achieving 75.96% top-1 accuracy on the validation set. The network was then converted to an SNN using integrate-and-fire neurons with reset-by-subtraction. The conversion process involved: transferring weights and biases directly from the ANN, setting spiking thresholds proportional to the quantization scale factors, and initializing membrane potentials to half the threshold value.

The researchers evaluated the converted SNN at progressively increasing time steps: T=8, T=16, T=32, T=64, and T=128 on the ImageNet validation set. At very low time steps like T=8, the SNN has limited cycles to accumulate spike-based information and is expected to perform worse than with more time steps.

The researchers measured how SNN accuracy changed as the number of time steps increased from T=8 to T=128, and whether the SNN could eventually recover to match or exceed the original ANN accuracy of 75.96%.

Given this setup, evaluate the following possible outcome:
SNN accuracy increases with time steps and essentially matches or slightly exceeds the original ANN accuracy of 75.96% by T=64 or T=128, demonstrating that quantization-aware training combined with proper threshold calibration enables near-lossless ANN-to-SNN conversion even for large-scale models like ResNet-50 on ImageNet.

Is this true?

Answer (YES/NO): YES